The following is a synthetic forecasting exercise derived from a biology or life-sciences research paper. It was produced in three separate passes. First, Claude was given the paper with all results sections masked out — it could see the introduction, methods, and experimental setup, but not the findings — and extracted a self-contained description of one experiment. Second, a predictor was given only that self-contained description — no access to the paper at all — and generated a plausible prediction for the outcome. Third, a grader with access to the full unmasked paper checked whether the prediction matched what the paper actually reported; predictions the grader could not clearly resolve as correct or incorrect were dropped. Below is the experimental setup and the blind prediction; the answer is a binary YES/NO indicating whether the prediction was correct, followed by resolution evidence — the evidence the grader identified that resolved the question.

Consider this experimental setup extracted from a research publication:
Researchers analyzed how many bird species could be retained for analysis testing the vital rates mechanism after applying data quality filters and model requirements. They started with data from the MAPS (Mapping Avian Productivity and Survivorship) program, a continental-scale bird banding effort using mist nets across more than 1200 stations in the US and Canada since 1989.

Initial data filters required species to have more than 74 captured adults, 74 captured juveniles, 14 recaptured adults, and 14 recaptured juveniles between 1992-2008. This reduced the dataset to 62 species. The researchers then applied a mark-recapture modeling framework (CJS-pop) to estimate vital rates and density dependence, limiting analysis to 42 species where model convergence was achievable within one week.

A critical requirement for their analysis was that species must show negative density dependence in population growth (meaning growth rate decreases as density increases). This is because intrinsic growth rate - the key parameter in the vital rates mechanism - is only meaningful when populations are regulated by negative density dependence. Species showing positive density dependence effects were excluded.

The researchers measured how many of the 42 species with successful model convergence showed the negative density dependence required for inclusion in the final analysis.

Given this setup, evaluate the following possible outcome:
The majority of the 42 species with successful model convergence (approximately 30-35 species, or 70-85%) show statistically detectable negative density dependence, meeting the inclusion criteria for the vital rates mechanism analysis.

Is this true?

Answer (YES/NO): NO